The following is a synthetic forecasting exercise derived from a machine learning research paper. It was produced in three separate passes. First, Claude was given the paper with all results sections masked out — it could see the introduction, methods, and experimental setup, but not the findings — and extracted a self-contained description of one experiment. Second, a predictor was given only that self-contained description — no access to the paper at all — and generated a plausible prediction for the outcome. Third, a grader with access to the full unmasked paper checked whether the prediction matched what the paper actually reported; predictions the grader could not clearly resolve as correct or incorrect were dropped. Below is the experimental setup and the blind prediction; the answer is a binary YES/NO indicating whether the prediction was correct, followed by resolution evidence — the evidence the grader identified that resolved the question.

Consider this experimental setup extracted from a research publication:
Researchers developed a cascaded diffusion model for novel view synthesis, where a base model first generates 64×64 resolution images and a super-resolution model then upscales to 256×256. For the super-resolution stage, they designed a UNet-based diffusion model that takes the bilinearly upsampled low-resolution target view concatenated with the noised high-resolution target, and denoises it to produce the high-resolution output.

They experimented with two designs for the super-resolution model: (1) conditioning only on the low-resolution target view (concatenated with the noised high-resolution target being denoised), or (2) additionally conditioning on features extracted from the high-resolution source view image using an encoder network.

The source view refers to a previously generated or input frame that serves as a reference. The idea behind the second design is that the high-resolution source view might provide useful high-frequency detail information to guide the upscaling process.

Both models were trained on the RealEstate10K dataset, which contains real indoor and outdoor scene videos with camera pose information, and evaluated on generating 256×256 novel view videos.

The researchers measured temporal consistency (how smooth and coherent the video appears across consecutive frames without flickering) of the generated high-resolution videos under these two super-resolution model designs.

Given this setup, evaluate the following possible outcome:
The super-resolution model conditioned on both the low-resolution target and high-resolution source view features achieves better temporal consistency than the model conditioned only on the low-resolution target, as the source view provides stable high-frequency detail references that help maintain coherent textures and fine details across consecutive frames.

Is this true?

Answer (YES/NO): YES